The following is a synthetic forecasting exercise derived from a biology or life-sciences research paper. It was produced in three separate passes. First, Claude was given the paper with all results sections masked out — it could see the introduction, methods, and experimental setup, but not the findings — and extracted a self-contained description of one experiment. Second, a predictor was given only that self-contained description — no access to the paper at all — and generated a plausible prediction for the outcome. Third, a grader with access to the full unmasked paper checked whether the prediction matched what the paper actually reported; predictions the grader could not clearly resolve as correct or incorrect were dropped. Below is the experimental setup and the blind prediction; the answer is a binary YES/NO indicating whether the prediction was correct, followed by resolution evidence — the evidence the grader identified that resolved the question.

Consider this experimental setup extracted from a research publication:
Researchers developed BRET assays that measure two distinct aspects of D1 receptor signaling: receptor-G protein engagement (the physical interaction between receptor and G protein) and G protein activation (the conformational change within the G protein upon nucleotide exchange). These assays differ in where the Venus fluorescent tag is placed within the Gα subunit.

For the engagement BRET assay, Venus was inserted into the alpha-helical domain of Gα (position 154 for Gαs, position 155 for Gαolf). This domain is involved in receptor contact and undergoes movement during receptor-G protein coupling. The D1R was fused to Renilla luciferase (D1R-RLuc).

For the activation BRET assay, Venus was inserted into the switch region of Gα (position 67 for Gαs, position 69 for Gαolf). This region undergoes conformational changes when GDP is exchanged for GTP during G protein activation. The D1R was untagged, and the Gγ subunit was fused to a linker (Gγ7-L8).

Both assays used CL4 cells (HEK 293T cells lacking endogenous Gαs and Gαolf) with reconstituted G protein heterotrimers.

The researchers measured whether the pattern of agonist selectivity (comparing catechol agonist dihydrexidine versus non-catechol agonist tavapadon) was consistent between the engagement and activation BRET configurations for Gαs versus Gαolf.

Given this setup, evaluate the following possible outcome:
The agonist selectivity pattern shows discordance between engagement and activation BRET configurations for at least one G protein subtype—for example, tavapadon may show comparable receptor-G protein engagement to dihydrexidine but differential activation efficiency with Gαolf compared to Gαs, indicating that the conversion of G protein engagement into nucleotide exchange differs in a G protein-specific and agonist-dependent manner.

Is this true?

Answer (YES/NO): NO